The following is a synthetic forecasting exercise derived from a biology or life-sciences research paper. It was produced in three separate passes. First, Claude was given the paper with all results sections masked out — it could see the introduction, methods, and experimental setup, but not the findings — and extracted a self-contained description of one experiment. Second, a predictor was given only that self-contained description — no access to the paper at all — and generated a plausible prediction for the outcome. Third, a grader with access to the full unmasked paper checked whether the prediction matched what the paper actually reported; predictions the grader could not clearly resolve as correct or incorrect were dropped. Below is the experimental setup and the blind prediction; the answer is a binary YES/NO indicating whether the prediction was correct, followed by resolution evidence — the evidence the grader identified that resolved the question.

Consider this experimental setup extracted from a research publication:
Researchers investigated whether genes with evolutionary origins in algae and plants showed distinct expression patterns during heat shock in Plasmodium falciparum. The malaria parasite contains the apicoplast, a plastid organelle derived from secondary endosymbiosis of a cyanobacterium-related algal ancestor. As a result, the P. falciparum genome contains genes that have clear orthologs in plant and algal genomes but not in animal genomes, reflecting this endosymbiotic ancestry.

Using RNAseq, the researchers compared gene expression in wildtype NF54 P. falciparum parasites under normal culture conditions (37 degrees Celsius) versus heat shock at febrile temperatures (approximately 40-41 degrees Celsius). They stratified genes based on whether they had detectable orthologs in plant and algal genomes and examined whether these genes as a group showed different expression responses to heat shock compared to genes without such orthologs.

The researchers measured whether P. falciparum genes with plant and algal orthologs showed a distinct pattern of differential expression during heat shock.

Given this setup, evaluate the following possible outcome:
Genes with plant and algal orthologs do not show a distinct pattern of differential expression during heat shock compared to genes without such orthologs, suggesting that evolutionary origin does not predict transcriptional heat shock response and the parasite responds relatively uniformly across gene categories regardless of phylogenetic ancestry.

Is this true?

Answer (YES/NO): NO